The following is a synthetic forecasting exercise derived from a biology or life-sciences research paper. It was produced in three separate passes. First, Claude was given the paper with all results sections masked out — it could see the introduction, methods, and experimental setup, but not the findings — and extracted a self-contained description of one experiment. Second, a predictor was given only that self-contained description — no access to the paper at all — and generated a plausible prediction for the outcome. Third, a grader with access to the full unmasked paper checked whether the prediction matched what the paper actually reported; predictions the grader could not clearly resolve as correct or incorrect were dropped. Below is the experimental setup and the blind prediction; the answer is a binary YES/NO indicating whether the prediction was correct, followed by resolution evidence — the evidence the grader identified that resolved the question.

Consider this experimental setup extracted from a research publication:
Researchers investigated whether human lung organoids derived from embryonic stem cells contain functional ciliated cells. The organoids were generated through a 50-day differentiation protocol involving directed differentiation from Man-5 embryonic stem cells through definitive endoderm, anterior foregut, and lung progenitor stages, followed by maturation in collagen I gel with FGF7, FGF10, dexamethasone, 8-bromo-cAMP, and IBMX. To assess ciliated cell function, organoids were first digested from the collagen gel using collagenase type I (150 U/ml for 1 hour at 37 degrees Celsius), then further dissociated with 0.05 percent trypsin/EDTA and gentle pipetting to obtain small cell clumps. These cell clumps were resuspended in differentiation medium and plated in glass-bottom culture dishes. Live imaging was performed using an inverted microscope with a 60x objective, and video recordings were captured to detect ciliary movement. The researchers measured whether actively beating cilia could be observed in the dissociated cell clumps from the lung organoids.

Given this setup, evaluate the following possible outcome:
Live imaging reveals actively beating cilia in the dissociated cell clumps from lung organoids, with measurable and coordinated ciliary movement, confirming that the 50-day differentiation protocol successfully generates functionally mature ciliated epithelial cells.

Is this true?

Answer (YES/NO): YES